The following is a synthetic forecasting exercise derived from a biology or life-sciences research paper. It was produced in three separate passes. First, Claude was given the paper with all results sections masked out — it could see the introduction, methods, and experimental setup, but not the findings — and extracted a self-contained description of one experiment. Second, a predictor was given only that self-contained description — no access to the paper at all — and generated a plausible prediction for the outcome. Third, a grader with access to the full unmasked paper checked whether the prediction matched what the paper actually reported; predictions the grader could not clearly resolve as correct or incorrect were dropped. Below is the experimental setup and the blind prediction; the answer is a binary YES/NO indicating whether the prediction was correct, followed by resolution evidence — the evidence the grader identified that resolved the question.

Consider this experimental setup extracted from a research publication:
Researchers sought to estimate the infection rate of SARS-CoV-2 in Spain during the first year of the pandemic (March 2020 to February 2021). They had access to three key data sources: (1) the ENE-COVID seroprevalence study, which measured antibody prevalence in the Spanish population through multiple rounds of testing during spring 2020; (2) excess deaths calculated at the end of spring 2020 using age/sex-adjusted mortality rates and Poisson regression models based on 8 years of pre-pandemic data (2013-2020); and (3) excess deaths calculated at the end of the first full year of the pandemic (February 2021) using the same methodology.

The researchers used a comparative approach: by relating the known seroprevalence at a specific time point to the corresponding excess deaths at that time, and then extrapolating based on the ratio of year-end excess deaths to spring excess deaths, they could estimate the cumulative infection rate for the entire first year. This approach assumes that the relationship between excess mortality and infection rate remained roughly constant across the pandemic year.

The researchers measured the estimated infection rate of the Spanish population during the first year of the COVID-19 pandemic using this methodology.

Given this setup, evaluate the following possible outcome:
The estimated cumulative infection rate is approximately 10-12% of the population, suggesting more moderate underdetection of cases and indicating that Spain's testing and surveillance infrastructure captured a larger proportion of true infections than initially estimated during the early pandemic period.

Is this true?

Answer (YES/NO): NO